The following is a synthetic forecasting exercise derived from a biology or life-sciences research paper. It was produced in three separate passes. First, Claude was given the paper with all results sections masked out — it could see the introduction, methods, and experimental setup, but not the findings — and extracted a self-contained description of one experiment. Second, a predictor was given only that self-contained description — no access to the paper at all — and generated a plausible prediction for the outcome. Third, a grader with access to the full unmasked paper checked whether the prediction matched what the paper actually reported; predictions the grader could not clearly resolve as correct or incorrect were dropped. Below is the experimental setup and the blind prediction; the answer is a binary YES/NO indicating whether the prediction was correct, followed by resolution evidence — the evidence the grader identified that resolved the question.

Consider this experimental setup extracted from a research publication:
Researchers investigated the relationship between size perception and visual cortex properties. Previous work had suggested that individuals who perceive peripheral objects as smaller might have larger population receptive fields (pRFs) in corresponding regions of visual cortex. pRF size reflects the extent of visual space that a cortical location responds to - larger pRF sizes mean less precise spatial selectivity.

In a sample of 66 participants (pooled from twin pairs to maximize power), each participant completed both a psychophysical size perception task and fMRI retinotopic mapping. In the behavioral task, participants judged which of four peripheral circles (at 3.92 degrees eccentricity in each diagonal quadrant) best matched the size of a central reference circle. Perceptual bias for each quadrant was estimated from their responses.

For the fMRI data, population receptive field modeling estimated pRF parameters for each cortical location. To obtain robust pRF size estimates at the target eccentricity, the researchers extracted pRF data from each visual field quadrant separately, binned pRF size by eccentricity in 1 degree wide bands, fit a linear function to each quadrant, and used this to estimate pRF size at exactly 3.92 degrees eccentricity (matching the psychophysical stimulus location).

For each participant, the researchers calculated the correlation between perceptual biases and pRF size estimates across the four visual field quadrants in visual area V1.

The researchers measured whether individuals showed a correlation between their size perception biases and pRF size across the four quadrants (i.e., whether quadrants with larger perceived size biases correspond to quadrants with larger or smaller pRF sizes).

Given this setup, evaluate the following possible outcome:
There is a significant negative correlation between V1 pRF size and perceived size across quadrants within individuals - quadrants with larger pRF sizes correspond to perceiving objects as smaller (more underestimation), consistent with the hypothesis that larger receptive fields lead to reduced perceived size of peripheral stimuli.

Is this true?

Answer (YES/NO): YES